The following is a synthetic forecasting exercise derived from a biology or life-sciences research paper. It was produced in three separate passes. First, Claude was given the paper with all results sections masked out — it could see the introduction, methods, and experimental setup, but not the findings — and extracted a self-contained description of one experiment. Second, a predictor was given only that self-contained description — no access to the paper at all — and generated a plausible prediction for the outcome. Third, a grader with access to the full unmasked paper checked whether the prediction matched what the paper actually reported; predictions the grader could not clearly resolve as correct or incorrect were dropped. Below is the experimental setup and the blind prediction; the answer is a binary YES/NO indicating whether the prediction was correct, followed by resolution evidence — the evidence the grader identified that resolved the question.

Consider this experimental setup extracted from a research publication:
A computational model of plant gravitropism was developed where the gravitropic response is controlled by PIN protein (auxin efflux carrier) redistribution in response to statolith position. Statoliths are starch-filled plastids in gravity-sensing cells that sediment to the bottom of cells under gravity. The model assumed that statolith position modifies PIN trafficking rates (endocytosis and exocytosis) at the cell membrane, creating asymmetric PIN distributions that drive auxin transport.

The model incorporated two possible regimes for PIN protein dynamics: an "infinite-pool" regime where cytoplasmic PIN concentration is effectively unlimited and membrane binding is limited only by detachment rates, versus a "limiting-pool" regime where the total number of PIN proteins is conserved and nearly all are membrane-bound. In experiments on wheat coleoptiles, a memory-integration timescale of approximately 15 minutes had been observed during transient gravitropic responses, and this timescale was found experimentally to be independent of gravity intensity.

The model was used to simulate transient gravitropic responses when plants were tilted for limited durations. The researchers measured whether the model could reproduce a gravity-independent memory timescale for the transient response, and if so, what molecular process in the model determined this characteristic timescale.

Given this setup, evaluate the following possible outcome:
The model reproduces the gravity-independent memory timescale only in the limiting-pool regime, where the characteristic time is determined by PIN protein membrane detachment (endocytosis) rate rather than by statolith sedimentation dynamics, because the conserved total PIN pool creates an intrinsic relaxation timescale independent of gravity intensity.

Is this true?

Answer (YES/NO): YES